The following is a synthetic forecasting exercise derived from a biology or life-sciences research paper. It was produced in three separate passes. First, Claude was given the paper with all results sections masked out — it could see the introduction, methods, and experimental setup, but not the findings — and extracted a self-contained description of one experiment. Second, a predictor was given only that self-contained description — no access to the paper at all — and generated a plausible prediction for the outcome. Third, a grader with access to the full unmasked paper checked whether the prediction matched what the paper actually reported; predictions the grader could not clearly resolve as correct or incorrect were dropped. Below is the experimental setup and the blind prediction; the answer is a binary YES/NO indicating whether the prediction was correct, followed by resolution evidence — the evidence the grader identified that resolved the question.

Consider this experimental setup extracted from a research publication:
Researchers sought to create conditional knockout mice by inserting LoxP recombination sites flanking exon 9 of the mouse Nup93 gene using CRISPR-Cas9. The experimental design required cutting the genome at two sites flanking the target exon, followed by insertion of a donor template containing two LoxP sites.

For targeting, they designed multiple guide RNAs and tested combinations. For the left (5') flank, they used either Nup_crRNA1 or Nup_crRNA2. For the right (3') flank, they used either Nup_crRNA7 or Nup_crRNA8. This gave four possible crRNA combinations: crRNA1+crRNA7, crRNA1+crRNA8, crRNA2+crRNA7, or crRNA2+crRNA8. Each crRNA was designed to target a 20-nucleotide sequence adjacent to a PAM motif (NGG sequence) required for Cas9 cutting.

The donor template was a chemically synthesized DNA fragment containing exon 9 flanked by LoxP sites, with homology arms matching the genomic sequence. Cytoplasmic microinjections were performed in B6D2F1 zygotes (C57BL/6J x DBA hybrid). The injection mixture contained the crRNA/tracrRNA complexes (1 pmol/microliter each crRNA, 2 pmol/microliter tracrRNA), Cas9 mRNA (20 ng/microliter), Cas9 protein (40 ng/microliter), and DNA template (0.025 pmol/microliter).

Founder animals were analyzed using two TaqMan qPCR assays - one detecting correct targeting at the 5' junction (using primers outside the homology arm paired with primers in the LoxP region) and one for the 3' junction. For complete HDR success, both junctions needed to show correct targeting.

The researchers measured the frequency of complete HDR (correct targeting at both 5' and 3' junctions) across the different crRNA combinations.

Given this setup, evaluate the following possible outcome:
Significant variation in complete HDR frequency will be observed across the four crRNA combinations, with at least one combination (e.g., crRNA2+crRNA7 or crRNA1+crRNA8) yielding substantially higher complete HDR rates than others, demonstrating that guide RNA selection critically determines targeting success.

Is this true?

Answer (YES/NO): YES